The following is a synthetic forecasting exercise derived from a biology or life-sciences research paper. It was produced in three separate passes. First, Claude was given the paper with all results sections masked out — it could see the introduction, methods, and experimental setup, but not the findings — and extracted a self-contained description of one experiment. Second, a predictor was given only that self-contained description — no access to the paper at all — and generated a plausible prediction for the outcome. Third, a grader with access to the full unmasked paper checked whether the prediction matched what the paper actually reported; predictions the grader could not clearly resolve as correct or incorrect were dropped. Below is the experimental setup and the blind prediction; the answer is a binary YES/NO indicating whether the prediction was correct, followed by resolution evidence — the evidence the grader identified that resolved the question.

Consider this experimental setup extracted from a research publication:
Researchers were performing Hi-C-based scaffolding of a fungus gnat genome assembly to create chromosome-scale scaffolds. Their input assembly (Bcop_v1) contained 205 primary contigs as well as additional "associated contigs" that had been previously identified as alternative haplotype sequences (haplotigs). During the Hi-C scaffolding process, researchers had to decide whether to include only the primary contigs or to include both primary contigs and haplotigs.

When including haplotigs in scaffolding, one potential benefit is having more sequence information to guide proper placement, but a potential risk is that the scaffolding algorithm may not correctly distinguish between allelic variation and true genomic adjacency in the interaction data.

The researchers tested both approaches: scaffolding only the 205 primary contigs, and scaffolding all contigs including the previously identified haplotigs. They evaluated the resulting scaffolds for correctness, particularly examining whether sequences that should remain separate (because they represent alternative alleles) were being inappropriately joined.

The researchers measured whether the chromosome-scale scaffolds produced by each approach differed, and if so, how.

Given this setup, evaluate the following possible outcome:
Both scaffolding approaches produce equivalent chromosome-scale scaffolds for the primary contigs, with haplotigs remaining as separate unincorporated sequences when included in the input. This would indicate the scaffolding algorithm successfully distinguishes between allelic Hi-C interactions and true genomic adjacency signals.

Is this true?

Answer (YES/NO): NO